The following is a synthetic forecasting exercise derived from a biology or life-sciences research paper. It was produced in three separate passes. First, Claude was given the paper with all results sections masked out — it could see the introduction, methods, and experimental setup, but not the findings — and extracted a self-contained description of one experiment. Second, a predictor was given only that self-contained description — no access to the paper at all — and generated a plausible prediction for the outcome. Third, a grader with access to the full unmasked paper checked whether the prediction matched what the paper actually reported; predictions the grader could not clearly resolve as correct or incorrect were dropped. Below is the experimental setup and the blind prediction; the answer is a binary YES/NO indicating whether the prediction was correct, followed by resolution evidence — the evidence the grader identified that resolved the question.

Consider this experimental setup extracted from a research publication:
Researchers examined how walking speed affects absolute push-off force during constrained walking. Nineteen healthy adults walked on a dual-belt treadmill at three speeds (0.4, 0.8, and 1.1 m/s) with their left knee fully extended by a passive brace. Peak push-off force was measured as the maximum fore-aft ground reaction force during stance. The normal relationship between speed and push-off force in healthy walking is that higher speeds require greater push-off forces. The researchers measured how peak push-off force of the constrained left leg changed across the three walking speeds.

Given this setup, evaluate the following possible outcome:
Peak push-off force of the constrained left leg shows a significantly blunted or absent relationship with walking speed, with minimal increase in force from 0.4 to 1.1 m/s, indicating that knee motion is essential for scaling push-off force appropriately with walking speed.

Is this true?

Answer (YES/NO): YES